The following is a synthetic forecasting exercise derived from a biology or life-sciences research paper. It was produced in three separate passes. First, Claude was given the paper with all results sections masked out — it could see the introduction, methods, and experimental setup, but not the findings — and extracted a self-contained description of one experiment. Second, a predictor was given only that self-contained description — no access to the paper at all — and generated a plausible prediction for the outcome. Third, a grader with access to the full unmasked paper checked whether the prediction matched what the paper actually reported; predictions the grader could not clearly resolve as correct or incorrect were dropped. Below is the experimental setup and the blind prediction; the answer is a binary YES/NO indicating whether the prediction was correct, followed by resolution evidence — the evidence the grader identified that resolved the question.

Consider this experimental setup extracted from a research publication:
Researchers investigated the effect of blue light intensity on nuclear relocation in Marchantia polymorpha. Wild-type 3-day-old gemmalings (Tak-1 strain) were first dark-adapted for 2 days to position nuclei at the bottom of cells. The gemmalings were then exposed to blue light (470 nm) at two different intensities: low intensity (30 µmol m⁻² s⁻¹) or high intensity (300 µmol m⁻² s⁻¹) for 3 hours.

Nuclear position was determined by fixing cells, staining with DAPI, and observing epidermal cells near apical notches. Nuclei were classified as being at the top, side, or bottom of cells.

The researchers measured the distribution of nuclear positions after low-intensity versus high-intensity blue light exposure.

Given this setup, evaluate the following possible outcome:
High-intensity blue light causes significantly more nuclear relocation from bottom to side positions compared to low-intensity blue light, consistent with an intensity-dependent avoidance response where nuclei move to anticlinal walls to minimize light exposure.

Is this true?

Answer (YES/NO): NO